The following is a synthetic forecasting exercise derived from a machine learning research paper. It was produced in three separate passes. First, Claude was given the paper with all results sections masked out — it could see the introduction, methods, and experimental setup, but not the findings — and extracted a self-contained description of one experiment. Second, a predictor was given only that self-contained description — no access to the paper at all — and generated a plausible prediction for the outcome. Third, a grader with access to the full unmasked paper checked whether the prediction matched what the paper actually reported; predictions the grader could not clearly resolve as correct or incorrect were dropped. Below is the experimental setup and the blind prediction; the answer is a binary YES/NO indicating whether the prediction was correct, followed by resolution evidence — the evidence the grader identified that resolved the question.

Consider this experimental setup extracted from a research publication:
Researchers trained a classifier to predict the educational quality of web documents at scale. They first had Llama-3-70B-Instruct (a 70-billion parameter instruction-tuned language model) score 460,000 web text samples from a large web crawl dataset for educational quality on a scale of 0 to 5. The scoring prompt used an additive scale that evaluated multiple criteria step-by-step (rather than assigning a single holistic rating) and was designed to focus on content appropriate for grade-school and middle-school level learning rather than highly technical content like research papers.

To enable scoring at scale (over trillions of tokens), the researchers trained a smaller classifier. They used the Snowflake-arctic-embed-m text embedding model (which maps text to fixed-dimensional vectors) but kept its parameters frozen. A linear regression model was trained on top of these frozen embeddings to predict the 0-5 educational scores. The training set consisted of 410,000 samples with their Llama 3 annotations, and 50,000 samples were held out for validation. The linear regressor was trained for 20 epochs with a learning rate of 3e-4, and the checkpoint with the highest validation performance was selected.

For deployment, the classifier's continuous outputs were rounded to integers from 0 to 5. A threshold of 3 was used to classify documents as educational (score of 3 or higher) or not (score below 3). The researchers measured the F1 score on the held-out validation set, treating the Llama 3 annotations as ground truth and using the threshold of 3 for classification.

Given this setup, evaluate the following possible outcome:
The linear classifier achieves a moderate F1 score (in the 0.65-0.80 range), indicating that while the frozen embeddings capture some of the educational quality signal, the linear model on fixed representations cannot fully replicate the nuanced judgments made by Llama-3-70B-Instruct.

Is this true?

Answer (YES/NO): NO